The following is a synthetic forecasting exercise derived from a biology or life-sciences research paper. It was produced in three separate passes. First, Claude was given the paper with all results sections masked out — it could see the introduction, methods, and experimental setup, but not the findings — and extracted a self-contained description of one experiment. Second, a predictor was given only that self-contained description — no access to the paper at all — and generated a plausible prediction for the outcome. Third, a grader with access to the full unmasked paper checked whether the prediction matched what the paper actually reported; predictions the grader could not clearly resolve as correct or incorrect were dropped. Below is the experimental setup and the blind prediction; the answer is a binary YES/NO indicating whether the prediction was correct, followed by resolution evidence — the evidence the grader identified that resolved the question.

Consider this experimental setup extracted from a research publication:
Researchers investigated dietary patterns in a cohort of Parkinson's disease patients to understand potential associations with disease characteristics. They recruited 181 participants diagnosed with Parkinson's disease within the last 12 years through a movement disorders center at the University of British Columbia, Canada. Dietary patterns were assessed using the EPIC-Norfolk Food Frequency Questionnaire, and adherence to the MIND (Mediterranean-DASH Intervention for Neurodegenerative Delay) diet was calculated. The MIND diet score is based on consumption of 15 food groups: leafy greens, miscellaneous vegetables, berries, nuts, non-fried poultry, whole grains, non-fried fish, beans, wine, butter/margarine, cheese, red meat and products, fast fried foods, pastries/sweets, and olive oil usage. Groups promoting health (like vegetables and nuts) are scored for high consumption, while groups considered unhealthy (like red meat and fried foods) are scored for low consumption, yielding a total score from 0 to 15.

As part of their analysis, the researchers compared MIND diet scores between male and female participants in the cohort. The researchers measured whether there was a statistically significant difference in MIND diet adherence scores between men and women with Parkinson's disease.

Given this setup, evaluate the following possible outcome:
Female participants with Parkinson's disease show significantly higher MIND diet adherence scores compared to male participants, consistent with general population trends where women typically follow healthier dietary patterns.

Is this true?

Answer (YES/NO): YES